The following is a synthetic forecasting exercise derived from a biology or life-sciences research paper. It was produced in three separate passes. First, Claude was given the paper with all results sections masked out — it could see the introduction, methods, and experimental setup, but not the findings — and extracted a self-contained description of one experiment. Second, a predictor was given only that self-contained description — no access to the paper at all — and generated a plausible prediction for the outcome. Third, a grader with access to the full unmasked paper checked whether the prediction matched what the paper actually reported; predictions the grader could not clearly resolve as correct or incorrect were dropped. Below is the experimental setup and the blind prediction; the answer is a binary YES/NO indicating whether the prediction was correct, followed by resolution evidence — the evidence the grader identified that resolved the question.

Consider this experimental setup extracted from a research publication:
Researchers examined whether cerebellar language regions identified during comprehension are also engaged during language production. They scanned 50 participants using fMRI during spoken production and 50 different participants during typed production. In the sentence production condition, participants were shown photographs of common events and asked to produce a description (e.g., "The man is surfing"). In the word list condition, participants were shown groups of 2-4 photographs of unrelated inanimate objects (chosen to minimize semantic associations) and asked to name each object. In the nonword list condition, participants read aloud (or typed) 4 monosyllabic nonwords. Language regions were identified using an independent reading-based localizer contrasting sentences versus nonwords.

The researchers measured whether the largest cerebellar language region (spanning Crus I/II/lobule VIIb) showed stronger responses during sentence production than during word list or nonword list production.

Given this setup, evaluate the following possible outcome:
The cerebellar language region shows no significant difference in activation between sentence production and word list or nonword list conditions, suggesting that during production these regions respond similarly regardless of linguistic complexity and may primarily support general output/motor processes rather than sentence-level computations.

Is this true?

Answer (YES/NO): NO